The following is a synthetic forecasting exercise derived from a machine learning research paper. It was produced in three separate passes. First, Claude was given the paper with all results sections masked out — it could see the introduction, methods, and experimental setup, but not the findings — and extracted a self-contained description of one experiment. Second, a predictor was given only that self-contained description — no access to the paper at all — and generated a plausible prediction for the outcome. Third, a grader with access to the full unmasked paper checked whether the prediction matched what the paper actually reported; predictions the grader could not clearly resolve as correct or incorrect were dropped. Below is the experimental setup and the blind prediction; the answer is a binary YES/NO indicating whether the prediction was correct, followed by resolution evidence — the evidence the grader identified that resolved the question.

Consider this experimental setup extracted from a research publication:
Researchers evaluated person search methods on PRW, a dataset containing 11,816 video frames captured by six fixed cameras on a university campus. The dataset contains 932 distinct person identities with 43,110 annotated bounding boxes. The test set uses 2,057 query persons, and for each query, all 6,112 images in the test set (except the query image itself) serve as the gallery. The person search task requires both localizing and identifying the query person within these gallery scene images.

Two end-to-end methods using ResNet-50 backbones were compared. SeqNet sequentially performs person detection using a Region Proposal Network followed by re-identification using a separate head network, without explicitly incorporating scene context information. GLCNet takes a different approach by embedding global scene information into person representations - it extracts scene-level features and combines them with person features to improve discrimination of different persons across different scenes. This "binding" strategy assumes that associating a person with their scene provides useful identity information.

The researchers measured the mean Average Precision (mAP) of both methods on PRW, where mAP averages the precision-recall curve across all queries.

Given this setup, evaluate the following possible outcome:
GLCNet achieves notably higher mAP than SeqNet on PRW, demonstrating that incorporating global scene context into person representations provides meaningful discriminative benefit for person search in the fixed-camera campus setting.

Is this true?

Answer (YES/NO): NO